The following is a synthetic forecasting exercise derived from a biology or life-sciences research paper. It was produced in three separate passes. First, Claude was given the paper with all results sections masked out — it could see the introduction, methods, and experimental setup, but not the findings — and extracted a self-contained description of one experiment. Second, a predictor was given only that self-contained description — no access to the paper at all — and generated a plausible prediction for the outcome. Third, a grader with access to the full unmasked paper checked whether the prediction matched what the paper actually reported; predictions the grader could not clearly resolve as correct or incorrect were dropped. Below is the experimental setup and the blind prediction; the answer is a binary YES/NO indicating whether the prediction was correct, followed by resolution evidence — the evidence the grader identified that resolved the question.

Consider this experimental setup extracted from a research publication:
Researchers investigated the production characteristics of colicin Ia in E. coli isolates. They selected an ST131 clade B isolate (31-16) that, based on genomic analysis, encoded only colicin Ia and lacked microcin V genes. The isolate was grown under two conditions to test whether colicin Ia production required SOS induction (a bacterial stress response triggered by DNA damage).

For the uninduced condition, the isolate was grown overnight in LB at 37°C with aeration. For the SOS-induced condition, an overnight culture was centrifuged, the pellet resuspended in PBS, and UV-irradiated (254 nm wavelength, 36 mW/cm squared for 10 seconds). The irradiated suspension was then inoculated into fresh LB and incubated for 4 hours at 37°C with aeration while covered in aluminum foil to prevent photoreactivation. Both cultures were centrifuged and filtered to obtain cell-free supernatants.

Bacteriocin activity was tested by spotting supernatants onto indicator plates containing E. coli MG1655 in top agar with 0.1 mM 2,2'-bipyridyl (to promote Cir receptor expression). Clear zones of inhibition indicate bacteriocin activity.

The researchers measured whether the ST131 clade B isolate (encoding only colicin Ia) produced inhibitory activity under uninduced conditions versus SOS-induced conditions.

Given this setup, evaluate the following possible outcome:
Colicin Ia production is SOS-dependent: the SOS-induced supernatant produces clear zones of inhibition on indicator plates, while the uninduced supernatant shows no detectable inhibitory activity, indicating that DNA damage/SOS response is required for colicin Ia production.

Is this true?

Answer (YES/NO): NO